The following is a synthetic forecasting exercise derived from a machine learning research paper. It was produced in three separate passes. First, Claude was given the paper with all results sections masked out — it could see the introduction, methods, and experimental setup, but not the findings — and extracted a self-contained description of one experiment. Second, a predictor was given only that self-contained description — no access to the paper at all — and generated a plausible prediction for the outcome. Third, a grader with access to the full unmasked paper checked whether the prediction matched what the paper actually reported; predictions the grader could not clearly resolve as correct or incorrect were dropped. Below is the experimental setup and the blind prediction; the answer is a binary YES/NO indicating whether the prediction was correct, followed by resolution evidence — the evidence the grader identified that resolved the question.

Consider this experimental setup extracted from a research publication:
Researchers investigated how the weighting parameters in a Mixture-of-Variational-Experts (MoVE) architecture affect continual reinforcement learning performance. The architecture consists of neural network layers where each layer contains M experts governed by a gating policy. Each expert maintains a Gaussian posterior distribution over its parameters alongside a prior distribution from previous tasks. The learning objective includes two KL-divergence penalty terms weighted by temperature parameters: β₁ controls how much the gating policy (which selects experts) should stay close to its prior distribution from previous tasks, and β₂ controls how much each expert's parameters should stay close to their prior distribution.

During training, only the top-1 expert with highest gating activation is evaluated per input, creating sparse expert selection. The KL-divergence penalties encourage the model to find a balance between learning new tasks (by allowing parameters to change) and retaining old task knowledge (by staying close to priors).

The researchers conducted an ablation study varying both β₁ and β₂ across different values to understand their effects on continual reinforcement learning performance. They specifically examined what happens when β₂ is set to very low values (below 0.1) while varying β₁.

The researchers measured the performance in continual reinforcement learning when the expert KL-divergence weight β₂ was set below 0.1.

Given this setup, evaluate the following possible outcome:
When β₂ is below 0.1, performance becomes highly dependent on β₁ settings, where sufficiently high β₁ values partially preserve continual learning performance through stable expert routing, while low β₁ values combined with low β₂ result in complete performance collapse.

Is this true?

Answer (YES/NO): NO